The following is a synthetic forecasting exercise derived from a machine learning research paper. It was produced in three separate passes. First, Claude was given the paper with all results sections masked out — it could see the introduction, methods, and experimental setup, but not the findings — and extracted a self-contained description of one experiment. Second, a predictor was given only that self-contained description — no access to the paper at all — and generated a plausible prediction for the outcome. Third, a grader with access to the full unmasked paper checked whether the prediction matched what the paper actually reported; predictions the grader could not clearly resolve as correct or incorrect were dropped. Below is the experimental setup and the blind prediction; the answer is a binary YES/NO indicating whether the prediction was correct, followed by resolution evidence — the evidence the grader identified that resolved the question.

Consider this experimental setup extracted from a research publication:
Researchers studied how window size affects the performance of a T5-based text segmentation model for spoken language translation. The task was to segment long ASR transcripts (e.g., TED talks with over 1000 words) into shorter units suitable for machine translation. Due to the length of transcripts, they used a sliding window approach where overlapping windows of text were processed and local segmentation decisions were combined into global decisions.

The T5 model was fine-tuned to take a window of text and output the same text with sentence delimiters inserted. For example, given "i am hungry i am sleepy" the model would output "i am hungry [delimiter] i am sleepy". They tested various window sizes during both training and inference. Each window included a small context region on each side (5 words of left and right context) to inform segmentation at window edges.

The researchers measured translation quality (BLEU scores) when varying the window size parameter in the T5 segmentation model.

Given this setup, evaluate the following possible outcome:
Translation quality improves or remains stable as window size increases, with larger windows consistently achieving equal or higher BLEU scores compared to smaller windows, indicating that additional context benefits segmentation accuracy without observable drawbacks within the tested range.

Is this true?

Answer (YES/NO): YES